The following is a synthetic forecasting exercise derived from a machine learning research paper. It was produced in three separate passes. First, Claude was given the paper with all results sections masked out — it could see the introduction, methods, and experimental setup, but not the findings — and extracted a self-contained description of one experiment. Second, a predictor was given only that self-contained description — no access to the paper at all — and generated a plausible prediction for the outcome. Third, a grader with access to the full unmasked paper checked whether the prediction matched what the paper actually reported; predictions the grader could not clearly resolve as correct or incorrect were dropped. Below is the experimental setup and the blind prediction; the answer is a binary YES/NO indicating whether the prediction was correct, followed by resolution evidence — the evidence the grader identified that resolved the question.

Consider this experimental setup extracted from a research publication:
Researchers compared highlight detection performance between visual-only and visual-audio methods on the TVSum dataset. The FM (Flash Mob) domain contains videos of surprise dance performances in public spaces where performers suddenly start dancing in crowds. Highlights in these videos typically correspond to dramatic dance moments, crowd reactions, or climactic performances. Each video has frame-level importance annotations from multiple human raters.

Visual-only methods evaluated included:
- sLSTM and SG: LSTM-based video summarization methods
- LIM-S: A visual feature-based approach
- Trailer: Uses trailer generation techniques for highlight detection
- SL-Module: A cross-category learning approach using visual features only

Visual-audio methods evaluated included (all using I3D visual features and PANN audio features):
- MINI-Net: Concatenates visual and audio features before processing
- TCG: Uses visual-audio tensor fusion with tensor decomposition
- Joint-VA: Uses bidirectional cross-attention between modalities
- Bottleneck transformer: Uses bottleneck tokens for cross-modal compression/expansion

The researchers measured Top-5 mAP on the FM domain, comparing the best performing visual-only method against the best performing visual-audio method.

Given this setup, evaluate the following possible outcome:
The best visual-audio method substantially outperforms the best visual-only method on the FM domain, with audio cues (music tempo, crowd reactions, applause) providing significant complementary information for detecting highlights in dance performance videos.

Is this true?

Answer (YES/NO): YES